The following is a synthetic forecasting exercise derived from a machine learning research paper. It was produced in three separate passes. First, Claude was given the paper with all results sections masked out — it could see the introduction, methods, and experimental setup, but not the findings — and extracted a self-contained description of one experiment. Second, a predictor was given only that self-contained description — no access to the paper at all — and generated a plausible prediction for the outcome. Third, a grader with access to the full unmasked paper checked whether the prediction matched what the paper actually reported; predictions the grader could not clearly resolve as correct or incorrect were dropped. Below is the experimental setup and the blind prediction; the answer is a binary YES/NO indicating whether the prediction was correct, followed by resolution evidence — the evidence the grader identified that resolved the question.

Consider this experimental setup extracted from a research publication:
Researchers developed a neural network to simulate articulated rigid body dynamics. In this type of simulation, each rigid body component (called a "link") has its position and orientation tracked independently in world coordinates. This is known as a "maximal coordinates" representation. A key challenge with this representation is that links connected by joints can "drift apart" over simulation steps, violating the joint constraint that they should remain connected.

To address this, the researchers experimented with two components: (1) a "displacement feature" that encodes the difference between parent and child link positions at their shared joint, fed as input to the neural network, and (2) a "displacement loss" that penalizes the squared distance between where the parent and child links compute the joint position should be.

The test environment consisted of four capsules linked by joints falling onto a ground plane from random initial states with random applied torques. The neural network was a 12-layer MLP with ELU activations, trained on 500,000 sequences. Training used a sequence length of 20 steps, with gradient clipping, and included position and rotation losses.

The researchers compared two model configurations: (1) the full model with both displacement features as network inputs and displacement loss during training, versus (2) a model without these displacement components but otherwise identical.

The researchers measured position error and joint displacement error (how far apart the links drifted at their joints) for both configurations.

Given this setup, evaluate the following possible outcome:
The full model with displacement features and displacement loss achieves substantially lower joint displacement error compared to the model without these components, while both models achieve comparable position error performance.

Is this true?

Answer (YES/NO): NO